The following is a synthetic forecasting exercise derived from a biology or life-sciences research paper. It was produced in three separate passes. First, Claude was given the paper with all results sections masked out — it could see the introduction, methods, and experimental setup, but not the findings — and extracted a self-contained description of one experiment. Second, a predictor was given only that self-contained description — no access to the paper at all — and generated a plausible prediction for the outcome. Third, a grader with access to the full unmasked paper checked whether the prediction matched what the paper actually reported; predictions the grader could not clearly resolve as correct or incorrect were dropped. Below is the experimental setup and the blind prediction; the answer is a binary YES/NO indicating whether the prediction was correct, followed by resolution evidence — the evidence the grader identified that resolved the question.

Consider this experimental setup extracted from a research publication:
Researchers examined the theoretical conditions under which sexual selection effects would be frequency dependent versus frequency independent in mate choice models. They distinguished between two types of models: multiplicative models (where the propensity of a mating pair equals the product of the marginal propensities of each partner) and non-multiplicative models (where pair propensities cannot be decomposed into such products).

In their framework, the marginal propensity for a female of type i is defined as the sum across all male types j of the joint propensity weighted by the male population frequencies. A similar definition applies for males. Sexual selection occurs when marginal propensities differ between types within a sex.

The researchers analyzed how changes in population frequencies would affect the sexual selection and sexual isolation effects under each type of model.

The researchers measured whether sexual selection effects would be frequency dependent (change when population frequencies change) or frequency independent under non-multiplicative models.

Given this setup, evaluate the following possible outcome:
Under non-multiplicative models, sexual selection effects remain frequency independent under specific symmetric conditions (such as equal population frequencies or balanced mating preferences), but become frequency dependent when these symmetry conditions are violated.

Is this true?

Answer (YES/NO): NO